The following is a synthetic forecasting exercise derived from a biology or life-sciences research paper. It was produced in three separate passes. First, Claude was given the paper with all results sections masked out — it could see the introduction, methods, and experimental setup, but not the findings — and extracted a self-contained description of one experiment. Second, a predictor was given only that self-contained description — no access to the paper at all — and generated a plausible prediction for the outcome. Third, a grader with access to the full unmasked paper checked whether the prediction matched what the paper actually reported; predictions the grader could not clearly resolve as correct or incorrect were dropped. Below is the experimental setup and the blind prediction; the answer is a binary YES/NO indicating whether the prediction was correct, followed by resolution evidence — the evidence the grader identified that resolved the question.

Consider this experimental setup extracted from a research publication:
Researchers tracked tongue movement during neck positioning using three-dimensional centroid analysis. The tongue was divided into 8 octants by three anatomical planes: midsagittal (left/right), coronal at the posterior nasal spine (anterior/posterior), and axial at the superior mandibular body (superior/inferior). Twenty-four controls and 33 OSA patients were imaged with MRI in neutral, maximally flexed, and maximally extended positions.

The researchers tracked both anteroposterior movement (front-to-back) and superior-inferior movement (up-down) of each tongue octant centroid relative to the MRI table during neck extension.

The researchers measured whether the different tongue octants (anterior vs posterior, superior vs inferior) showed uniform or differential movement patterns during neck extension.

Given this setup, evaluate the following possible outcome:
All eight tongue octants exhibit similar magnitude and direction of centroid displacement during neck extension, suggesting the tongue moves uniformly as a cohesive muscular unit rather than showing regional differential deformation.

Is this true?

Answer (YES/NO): NO